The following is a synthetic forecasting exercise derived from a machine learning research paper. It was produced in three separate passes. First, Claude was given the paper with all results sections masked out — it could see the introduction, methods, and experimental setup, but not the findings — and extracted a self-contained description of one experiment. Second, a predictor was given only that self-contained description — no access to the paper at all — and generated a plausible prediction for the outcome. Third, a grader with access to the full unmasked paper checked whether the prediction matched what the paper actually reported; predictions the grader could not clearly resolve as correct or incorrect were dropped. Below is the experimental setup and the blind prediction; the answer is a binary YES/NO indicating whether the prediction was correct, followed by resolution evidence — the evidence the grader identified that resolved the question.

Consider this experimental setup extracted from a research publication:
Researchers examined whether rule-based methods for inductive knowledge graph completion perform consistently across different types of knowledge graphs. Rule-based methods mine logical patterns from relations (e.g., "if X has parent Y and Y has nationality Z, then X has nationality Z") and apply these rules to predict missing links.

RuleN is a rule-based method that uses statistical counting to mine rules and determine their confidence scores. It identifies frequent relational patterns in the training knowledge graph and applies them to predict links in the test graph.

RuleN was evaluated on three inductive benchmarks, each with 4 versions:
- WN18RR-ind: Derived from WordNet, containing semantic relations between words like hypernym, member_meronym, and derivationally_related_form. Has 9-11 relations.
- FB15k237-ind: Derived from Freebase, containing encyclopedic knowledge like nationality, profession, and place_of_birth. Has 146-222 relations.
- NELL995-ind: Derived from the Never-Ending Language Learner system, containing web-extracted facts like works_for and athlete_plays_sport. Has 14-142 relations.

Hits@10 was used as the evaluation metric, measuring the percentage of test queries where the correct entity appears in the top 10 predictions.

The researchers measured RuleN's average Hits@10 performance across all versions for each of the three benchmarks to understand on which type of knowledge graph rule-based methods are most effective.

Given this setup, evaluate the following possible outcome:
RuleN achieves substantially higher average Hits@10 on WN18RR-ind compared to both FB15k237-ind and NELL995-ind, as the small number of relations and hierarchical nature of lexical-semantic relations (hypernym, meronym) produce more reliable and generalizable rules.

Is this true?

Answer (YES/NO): NO